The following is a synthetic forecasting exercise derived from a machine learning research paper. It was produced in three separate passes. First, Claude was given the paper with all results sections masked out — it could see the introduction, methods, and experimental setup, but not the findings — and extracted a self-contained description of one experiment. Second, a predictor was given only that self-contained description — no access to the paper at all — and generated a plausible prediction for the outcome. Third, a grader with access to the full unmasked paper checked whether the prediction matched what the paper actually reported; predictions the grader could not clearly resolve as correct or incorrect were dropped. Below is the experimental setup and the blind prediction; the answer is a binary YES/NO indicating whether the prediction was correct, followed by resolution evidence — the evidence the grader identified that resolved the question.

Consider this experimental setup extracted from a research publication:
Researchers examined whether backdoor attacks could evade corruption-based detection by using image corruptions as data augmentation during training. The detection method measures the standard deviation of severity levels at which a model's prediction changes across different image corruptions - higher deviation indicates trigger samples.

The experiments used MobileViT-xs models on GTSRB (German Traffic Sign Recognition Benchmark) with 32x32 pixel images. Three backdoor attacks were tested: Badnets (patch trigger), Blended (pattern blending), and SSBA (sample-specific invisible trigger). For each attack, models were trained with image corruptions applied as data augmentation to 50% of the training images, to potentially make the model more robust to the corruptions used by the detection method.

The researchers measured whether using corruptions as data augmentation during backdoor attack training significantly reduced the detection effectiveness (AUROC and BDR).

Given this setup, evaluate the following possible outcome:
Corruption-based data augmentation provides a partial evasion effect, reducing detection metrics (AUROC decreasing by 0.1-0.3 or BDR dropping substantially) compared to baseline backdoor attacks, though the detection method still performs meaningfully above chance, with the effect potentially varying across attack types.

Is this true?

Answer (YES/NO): NO